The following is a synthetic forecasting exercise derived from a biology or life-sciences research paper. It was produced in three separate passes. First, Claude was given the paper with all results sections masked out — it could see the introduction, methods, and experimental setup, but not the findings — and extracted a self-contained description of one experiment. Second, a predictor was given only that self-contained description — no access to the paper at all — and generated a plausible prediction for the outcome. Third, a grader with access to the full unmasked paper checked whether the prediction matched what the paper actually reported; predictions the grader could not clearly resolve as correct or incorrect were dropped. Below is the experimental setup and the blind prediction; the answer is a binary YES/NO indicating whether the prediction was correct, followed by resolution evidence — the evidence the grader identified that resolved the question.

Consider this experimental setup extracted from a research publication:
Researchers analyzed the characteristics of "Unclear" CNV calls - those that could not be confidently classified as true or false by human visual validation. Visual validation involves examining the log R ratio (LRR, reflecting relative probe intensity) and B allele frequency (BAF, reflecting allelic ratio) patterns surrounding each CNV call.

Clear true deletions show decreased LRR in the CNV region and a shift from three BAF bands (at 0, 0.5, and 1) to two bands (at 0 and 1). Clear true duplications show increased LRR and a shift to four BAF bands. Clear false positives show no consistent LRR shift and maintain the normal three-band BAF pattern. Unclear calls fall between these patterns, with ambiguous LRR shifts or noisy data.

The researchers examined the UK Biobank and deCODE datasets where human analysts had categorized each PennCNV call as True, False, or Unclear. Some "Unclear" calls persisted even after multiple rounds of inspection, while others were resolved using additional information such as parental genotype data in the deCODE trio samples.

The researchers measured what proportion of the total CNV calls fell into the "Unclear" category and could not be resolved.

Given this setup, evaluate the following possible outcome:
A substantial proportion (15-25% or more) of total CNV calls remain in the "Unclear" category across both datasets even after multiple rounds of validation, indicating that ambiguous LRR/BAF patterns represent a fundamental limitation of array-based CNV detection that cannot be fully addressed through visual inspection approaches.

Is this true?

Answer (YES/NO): NO